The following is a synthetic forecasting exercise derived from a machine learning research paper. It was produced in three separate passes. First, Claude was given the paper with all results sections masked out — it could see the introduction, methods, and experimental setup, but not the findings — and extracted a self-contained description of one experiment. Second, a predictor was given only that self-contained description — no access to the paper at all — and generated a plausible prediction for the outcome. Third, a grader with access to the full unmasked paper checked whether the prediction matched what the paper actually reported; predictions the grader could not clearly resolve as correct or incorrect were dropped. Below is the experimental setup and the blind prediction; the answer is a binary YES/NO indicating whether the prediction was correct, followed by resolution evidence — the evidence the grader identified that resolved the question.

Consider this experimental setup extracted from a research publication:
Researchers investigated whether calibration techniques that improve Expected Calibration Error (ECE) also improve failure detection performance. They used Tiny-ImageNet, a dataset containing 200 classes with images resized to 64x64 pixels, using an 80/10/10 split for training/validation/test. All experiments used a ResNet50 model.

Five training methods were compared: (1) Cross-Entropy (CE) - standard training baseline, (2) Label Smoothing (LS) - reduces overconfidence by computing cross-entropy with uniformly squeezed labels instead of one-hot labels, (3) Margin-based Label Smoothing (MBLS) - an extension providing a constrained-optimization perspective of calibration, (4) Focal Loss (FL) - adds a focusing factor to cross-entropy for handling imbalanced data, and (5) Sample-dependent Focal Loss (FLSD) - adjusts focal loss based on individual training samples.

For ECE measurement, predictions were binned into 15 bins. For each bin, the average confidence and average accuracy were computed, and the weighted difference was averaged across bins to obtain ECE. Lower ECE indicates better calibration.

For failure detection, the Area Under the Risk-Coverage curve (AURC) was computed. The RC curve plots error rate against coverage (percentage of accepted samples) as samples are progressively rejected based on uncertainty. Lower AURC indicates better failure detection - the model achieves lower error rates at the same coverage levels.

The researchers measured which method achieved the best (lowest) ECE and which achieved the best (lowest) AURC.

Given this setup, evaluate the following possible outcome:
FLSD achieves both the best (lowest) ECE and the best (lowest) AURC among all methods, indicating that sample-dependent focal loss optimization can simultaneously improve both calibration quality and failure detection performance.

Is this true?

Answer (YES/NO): NO